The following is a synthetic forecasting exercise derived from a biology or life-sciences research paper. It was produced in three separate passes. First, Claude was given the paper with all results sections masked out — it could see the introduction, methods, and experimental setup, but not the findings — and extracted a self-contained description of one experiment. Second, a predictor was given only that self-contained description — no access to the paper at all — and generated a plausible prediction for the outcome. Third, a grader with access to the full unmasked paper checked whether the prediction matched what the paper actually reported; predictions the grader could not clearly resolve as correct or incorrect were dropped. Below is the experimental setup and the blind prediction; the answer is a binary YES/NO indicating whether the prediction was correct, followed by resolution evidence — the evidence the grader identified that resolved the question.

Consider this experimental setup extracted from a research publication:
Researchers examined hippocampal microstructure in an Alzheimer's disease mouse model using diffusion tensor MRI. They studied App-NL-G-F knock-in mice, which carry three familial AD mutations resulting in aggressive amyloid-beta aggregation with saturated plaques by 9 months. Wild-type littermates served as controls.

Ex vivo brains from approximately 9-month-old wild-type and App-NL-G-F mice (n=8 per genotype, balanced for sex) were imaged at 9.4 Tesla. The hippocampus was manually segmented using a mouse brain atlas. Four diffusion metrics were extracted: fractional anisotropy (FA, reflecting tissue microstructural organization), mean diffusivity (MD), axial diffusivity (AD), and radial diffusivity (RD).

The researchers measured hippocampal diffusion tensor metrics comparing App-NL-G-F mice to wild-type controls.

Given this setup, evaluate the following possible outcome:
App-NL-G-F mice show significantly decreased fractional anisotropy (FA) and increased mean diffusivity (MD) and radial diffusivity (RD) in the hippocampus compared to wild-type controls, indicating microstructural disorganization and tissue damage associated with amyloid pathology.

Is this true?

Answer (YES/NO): NO